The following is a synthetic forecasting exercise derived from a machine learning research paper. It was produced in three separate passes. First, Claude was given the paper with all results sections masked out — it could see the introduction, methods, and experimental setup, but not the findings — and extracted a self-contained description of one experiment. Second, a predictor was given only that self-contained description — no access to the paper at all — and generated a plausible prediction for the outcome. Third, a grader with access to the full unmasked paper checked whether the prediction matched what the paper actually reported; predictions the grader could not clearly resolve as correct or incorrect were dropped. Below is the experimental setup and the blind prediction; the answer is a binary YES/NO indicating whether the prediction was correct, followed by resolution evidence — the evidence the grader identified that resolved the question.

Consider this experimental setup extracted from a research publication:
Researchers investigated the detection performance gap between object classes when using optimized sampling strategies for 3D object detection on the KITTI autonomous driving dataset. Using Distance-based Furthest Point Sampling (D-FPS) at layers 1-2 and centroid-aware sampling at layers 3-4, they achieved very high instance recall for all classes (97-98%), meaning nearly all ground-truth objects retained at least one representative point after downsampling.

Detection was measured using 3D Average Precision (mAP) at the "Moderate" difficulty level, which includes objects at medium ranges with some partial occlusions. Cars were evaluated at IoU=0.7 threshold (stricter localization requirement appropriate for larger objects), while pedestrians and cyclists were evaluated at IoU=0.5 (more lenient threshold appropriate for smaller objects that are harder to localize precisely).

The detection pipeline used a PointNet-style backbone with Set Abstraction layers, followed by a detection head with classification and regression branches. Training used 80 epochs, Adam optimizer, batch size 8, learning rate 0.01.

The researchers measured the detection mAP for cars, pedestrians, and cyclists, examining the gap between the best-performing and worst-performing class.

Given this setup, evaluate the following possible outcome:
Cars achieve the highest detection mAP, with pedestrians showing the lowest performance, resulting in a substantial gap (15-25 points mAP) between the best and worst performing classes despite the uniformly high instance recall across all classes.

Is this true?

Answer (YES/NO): YES